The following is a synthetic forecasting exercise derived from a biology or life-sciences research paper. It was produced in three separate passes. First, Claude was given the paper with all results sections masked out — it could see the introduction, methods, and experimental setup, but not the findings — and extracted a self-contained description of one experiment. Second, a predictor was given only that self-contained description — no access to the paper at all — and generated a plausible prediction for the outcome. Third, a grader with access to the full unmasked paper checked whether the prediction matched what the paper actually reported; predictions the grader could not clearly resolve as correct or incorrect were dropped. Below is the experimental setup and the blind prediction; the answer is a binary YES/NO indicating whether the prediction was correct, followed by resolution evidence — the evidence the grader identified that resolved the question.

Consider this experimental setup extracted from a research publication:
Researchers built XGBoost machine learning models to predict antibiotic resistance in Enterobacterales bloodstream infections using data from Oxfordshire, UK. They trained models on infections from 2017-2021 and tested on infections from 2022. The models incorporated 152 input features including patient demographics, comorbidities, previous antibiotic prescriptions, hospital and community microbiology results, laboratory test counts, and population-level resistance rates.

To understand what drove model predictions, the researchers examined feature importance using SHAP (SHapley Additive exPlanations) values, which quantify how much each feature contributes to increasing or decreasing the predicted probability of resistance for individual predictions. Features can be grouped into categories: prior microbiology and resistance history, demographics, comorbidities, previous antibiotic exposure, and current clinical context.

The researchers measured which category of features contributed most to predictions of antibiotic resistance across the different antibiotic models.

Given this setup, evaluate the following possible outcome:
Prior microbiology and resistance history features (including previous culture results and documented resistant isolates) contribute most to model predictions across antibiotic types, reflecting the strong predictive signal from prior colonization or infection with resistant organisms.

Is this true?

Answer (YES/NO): YES